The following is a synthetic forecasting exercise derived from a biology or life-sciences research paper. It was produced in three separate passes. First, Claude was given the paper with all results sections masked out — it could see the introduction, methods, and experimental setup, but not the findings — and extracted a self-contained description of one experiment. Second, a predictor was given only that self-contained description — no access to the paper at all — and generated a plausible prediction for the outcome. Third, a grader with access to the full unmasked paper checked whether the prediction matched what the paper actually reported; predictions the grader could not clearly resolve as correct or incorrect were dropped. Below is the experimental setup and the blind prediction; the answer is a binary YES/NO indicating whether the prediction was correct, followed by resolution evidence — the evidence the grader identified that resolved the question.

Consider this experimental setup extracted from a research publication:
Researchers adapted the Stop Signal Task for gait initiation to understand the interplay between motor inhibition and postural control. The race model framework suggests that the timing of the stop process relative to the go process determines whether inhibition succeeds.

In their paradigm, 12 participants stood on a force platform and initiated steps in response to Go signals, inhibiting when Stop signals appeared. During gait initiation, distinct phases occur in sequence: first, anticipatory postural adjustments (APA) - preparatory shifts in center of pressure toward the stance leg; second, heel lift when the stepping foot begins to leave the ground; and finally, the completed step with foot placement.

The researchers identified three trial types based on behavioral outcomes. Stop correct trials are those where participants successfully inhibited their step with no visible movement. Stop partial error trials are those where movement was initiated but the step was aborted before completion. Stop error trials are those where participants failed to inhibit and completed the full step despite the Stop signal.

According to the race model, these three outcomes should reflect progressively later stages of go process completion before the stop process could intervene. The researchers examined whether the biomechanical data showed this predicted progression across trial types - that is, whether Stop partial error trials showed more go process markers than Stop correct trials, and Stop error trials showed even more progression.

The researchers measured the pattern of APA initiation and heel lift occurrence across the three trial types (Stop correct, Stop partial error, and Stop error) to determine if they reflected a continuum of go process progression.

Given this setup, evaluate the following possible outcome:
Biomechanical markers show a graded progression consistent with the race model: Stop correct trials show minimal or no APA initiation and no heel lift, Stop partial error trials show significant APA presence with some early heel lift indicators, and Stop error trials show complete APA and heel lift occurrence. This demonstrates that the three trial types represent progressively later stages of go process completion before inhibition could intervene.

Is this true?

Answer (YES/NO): NO